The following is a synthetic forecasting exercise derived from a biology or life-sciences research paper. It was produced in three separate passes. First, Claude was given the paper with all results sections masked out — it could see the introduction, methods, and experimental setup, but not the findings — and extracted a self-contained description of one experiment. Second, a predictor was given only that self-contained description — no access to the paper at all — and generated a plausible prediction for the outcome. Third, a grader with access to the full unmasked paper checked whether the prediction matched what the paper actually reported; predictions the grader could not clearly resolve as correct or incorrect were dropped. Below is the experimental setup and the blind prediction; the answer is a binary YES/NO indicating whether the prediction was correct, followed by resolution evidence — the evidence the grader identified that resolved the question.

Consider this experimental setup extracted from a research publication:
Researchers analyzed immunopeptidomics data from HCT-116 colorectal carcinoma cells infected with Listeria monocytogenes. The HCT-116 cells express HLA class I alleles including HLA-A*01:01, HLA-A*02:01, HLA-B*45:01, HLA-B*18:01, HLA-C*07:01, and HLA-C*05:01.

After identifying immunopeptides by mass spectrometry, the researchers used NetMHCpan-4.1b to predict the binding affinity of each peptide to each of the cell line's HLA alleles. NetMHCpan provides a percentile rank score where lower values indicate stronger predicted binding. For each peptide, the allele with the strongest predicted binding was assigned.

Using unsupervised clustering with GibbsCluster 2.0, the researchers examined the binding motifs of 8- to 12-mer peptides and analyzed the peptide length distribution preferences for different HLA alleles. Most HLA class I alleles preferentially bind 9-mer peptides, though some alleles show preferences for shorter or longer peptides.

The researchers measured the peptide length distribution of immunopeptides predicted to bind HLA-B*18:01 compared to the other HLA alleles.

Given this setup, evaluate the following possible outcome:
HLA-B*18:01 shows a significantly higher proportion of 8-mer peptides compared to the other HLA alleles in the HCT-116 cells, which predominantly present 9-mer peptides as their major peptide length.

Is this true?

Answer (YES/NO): YES